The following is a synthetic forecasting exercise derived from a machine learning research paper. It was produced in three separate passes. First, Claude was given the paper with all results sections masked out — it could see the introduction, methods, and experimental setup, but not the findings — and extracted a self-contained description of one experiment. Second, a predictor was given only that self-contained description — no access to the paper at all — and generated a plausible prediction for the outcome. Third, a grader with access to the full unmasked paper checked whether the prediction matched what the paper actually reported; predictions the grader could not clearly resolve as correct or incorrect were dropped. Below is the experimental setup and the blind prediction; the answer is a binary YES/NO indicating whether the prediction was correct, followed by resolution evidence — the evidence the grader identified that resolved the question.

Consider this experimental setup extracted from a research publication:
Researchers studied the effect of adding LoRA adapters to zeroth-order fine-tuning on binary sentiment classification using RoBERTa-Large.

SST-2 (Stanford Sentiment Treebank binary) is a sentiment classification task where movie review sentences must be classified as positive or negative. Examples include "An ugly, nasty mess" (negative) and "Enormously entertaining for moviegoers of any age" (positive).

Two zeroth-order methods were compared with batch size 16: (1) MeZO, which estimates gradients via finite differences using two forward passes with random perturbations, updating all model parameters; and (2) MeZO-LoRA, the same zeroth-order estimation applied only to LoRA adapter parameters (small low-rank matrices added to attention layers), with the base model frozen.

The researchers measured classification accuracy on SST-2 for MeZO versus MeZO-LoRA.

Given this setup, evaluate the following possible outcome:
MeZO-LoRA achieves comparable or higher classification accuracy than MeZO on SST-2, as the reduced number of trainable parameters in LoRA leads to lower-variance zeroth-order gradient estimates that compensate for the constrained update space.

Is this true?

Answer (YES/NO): NO